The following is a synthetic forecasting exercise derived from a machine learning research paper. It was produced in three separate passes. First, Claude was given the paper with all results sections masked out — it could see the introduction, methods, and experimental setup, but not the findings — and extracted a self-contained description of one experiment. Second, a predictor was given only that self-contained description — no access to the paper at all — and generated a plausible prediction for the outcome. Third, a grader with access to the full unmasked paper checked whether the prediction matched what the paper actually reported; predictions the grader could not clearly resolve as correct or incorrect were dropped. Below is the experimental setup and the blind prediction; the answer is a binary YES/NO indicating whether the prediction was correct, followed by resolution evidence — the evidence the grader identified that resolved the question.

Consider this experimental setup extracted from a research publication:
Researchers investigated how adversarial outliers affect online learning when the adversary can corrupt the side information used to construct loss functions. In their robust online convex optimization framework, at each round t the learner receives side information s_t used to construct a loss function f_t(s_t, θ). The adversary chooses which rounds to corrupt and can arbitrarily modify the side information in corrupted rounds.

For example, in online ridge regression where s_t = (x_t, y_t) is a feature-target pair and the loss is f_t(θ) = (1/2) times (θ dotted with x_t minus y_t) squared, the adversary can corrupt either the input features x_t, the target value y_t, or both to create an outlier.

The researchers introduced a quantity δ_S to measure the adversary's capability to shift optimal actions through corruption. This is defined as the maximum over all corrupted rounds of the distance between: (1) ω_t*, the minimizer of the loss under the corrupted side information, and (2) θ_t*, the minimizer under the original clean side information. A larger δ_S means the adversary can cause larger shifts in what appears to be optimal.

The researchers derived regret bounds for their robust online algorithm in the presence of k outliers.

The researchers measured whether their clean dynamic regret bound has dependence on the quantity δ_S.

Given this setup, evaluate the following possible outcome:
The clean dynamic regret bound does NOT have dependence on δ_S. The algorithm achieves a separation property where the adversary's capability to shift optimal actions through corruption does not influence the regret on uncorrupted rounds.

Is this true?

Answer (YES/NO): NO